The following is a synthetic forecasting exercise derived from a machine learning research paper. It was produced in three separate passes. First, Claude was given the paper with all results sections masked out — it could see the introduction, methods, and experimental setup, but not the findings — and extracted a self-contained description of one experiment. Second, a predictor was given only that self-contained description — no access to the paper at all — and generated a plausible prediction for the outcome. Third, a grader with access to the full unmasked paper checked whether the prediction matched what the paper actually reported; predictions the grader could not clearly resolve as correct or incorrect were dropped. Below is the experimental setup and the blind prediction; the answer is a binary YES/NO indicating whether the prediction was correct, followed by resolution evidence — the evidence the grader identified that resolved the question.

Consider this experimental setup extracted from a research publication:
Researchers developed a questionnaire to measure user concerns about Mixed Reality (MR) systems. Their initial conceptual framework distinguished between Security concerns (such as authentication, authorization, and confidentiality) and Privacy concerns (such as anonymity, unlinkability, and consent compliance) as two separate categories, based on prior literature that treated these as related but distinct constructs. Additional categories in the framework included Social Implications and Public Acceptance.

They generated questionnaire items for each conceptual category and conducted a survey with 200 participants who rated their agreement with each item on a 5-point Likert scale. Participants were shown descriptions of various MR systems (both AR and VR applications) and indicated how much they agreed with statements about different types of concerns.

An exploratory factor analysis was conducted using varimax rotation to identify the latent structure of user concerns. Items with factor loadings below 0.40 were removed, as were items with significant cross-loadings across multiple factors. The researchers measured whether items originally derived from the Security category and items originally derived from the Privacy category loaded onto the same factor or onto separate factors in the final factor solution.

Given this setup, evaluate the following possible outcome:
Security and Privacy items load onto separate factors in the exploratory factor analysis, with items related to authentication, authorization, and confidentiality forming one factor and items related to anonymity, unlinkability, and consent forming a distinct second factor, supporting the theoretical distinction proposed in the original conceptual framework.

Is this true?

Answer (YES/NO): NO